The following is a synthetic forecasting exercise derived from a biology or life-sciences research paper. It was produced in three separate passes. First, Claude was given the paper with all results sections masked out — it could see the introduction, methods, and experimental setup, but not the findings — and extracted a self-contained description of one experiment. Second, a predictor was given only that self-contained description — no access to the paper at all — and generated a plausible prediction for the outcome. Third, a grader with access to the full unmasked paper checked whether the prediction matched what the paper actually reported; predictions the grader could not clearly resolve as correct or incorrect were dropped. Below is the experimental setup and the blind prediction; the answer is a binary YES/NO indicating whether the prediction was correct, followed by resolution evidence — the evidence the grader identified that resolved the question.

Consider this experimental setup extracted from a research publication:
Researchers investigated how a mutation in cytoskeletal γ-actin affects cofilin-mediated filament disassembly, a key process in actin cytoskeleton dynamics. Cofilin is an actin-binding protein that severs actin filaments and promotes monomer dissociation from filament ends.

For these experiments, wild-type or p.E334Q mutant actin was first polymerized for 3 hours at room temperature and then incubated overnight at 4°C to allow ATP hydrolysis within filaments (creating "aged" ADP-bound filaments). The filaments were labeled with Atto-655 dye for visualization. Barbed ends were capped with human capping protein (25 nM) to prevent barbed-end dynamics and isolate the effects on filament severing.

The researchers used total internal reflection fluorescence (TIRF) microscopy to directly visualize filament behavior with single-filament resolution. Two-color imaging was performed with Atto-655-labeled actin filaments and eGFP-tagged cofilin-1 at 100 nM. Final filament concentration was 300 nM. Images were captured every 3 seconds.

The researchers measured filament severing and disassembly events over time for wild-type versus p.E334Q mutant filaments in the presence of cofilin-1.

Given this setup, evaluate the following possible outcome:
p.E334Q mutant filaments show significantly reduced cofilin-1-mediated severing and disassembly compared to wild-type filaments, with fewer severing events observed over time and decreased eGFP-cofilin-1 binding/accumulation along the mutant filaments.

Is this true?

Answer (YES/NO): YES